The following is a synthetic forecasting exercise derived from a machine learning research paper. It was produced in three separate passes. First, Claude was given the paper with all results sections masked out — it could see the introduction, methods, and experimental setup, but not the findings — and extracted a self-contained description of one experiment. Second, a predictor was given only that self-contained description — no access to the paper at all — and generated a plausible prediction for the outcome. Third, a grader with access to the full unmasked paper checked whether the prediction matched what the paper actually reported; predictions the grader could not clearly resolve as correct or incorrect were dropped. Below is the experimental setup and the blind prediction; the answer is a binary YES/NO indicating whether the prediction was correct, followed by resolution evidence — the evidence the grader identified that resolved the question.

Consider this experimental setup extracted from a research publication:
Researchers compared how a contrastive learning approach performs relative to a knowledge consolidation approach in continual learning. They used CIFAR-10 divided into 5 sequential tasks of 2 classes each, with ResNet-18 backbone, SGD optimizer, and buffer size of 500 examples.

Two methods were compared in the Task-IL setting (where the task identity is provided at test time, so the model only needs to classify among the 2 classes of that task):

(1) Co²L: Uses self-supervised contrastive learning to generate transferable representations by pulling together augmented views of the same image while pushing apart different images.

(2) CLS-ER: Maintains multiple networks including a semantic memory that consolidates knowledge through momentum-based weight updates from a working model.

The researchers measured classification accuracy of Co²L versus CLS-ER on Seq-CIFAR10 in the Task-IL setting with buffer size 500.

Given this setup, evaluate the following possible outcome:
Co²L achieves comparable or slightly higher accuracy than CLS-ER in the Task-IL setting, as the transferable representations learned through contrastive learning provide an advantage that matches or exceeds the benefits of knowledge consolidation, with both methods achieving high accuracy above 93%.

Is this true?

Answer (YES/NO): YES